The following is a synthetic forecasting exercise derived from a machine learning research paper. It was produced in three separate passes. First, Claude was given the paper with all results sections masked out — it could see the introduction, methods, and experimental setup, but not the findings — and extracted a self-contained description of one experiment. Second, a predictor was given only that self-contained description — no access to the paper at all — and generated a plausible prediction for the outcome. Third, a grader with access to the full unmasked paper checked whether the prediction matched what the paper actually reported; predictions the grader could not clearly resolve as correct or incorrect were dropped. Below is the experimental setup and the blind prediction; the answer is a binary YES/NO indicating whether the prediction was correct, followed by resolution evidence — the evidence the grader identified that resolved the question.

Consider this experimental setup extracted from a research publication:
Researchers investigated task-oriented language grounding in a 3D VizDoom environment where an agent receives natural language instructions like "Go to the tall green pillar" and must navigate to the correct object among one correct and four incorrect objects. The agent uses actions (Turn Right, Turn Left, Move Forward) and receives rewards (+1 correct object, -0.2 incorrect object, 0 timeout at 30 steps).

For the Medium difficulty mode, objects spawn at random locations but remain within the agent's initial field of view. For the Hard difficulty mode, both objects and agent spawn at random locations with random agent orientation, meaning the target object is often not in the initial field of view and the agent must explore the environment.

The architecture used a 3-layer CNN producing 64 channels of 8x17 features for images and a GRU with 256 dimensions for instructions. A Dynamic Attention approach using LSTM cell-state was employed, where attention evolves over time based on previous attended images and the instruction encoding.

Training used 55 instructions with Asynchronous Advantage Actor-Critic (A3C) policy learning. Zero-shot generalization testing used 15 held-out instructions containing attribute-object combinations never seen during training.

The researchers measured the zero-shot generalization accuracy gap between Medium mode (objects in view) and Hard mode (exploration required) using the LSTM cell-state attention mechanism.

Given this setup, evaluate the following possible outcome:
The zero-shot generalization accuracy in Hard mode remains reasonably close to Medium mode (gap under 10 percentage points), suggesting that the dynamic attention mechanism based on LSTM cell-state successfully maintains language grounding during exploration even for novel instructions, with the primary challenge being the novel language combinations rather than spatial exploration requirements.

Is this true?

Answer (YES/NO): YES